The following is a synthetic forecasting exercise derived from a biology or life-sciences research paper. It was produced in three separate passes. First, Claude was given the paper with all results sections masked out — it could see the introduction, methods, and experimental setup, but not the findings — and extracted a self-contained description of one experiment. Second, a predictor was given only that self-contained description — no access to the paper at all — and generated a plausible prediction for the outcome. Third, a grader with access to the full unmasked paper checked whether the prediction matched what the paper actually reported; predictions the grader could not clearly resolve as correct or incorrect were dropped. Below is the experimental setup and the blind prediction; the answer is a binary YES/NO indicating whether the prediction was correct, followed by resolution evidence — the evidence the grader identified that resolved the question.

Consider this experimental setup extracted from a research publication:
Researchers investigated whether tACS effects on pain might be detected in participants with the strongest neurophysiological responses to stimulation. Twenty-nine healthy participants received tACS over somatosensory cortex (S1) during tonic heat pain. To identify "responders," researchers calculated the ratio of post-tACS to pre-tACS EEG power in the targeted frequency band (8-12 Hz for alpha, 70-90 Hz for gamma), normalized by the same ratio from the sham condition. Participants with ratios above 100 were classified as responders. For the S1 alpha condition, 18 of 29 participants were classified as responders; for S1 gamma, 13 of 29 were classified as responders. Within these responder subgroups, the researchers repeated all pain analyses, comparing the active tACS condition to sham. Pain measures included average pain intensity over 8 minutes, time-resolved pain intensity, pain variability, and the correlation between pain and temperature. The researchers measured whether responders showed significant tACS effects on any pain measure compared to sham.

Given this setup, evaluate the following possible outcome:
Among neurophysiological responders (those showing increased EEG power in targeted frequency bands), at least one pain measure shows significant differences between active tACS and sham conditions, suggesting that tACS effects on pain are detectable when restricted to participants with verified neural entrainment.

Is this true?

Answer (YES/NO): NO